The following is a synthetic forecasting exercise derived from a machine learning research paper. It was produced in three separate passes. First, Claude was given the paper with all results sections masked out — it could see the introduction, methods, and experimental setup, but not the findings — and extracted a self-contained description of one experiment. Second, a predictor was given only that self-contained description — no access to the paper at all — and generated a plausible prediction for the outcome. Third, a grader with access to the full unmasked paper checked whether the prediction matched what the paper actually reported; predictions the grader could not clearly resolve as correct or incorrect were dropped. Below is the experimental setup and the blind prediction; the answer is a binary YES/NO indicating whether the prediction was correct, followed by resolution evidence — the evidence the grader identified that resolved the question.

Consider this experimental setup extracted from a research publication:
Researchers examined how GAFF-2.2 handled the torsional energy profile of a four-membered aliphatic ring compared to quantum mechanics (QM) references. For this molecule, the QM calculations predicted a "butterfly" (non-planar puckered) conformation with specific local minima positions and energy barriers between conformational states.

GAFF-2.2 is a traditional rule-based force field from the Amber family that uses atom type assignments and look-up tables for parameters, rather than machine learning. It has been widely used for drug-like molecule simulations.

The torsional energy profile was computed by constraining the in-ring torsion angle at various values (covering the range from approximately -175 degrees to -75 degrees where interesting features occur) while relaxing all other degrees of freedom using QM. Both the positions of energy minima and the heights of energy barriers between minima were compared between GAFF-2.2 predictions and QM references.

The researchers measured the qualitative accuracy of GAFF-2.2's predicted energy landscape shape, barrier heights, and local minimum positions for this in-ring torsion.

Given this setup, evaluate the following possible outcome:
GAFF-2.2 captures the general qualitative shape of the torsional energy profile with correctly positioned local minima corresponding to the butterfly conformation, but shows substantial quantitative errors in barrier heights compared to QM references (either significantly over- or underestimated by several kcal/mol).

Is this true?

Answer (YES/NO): NO